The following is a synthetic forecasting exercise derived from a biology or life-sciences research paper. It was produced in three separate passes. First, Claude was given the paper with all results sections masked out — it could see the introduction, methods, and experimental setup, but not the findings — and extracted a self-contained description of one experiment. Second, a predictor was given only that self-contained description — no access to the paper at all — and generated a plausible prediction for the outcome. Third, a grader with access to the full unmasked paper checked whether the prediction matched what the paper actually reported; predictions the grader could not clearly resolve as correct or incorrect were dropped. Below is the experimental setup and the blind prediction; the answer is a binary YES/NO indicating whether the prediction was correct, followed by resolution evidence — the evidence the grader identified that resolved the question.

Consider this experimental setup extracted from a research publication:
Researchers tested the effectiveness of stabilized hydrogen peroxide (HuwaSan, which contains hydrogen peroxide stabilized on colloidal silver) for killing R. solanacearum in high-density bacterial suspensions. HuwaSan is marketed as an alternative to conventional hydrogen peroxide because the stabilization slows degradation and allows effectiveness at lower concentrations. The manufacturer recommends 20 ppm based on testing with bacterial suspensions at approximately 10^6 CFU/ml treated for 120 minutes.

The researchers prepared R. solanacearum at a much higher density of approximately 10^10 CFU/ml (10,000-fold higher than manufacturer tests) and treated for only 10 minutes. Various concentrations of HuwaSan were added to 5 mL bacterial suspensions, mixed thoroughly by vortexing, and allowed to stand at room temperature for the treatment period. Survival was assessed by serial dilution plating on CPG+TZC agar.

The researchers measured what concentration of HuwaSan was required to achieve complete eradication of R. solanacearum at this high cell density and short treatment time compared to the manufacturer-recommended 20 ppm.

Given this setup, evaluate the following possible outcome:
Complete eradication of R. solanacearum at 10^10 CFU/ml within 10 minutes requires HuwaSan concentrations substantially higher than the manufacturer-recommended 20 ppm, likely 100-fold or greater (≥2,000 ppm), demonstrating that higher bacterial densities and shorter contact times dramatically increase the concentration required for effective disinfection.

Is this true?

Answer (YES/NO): NO